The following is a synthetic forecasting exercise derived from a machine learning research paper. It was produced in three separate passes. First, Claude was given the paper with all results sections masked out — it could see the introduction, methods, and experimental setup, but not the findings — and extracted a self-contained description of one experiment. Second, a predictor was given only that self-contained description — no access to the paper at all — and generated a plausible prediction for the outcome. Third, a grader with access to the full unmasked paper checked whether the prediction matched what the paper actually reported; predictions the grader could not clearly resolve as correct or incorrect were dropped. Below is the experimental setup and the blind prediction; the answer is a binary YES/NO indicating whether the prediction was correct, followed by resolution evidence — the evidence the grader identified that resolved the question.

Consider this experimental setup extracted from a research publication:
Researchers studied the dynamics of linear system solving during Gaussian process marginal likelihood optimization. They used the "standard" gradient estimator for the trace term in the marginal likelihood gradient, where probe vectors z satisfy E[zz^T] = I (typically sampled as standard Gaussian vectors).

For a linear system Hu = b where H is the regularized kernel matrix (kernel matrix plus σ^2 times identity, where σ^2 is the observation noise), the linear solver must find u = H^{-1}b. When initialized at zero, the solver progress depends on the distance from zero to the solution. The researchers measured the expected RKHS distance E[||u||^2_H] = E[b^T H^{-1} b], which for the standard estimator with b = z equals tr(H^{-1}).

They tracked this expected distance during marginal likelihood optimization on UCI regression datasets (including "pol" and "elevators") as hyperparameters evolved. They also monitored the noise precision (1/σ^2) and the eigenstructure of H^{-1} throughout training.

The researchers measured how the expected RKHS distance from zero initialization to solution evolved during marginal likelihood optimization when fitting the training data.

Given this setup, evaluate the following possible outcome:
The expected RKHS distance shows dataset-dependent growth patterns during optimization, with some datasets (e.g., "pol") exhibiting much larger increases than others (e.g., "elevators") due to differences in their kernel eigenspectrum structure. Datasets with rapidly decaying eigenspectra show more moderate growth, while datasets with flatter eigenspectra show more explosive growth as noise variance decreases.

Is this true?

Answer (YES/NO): NO